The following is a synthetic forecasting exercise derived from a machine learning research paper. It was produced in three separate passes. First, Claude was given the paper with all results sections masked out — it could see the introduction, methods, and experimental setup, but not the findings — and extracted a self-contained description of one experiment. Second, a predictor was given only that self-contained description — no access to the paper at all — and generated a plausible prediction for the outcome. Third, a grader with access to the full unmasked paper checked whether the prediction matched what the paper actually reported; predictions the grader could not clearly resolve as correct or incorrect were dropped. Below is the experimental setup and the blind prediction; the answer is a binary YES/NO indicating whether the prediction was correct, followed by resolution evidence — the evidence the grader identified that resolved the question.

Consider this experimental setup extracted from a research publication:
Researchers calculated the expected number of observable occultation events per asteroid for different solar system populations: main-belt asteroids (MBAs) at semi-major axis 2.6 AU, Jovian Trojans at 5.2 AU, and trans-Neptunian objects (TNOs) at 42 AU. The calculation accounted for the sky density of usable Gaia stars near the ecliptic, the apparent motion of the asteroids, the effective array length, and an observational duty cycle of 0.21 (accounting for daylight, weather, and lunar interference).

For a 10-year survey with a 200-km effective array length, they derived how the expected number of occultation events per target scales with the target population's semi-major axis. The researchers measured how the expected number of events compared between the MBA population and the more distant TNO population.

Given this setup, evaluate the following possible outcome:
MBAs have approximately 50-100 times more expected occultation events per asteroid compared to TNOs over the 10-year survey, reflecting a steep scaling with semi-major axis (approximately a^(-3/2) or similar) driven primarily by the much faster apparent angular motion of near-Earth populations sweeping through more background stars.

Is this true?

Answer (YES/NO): NO